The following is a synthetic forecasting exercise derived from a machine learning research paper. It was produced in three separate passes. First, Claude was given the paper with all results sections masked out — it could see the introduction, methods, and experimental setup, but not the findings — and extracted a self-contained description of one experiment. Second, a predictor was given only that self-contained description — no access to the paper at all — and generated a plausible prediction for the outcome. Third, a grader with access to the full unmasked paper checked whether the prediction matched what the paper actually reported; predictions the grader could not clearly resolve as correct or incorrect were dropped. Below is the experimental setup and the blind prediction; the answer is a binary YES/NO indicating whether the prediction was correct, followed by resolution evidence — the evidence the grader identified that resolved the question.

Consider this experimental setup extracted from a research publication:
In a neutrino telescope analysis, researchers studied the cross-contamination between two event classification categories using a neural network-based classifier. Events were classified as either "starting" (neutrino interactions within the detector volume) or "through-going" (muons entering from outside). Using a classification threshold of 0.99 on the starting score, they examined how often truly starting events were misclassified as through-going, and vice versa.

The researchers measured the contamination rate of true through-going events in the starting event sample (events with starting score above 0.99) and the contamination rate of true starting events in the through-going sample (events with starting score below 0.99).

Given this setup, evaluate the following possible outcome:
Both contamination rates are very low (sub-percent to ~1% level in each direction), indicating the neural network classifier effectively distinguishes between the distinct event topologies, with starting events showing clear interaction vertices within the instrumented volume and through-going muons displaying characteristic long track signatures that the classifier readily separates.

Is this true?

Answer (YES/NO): NO